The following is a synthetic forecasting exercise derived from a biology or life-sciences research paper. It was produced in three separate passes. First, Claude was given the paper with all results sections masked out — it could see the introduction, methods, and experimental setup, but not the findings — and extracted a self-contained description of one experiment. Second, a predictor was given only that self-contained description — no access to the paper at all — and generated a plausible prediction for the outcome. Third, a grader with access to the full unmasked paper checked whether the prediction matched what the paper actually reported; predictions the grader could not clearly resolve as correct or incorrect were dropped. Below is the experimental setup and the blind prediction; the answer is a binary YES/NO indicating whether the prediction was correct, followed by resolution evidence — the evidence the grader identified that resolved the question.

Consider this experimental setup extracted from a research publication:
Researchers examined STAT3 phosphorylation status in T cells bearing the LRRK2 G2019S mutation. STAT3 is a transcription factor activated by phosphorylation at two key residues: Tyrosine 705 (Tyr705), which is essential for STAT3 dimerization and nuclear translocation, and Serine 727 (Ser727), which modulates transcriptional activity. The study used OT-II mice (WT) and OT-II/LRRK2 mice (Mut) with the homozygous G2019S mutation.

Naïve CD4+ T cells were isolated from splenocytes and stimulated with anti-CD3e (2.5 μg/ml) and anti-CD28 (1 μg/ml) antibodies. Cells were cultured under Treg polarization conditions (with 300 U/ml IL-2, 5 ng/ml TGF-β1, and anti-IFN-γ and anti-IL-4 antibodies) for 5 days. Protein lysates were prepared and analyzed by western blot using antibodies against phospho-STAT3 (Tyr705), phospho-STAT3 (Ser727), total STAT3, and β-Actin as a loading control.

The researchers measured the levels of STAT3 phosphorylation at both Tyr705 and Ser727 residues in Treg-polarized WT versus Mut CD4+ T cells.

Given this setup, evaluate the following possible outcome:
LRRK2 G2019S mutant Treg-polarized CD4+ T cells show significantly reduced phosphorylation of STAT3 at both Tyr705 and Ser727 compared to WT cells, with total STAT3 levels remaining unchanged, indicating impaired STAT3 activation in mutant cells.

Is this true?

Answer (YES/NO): NO